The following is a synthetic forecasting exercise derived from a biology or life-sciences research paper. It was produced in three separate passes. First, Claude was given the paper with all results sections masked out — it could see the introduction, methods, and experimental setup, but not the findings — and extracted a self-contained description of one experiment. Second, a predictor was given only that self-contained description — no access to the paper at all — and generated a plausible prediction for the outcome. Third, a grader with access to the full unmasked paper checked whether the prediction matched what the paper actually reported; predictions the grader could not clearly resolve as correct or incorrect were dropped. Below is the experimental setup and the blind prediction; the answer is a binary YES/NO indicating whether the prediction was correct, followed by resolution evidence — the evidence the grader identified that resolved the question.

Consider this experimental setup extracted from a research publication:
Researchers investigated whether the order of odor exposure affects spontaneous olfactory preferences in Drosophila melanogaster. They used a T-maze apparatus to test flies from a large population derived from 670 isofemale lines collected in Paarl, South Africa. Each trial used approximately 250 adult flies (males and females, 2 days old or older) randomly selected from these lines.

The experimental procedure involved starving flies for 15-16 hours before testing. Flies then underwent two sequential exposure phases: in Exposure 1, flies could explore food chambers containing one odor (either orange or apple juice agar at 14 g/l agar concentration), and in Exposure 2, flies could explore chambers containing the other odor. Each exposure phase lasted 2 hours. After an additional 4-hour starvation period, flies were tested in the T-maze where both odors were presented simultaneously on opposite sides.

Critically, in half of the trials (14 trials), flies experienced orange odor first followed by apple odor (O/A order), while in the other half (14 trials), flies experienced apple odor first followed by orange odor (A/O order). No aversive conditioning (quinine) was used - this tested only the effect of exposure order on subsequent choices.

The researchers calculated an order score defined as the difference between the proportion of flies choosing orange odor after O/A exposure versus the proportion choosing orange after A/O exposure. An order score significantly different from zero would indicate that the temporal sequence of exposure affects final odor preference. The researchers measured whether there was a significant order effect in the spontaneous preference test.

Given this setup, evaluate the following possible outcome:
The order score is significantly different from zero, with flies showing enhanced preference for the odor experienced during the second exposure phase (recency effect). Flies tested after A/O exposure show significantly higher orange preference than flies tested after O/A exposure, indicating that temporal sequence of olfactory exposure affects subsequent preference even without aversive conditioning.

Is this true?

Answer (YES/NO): YES